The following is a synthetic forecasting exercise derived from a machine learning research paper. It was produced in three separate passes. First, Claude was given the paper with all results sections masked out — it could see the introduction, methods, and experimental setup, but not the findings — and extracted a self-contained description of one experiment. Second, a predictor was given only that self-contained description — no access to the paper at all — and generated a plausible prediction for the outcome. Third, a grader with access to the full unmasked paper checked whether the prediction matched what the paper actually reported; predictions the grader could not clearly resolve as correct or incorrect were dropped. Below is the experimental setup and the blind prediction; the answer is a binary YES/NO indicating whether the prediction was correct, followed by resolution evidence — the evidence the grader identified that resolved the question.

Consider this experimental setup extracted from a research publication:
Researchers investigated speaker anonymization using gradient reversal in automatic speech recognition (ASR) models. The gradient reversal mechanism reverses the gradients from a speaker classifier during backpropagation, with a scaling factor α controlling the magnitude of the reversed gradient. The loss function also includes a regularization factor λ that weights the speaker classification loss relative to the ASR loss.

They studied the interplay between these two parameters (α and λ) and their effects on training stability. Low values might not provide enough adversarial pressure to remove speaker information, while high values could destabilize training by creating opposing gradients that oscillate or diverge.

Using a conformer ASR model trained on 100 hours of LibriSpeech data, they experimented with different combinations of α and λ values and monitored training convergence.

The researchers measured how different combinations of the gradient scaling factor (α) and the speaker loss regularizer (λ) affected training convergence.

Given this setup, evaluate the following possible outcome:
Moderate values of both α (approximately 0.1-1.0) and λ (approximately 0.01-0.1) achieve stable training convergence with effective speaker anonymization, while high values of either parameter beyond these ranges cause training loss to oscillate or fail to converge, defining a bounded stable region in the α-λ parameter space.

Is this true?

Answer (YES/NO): NO